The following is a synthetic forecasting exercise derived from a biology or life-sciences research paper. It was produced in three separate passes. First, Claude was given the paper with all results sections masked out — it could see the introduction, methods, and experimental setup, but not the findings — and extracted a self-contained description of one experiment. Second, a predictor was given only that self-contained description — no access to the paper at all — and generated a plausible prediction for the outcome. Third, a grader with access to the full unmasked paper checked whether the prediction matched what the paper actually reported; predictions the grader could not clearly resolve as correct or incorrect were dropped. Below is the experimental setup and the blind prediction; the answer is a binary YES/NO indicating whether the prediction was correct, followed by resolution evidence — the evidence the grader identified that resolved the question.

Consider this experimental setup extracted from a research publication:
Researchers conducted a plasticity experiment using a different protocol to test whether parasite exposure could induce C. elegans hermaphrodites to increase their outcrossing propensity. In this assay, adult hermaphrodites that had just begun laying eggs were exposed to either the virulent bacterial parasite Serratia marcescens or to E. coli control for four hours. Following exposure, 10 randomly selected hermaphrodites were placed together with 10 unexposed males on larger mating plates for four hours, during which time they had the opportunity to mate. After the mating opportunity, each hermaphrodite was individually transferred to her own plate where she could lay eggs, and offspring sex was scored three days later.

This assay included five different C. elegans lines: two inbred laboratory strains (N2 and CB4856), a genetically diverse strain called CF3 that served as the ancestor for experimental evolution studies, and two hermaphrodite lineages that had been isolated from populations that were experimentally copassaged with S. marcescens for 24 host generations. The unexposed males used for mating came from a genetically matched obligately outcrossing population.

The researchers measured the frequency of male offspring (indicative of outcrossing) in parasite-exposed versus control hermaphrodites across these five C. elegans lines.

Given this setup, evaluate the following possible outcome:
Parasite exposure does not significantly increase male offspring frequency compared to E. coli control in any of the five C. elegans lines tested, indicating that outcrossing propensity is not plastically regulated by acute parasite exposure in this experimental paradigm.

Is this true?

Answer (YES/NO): YES